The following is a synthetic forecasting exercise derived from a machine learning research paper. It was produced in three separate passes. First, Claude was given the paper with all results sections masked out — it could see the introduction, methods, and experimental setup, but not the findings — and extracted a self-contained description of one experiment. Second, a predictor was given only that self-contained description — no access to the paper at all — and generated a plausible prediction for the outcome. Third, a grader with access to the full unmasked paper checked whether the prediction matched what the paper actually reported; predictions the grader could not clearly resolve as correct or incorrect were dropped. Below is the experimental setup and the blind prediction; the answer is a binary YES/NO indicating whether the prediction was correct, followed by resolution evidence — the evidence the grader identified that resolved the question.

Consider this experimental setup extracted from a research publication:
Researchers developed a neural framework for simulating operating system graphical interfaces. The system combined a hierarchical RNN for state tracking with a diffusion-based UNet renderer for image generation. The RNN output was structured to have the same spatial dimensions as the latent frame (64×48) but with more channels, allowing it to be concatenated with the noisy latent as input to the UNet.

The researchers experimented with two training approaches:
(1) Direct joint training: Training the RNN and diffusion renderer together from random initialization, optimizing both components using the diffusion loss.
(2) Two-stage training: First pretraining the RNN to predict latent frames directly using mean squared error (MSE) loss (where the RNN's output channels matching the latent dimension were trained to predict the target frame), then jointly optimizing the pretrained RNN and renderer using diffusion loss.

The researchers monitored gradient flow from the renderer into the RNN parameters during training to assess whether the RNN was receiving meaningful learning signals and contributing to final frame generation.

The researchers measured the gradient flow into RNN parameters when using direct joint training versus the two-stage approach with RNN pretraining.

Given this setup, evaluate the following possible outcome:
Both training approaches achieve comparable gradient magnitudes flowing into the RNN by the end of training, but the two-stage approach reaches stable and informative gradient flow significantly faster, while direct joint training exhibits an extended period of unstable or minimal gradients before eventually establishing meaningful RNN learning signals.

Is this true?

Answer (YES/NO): NO